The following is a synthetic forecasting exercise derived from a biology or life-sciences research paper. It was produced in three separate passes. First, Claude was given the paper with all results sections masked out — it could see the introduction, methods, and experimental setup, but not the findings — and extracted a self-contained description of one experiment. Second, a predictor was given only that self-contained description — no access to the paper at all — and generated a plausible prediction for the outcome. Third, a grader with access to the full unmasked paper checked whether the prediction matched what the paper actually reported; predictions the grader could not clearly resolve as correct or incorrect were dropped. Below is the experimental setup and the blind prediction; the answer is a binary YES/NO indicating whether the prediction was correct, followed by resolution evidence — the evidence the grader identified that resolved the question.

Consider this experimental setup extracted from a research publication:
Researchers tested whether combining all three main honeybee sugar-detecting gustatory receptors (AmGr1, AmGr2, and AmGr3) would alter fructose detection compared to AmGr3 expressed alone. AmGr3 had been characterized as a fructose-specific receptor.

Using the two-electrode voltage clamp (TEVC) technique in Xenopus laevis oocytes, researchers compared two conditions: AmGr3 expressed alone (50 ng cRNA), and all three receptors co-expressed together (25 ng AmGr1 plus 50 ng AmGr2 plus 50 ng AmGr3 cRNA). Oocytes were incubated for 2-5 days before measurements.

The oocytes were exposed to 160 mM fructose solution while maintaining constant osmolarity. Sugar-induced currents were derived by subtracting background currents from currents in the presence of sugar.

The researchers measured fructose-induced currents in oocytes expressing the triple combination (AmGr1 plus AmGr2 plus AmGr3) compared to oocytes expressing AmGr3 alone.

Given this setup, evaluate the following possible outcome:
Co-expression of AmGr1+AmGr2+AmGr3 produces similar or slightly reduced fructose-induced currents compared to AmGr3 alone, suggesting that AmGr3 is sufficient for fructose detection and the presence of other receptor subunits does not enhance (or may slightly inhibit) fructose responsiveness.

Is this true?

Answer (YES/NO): YES